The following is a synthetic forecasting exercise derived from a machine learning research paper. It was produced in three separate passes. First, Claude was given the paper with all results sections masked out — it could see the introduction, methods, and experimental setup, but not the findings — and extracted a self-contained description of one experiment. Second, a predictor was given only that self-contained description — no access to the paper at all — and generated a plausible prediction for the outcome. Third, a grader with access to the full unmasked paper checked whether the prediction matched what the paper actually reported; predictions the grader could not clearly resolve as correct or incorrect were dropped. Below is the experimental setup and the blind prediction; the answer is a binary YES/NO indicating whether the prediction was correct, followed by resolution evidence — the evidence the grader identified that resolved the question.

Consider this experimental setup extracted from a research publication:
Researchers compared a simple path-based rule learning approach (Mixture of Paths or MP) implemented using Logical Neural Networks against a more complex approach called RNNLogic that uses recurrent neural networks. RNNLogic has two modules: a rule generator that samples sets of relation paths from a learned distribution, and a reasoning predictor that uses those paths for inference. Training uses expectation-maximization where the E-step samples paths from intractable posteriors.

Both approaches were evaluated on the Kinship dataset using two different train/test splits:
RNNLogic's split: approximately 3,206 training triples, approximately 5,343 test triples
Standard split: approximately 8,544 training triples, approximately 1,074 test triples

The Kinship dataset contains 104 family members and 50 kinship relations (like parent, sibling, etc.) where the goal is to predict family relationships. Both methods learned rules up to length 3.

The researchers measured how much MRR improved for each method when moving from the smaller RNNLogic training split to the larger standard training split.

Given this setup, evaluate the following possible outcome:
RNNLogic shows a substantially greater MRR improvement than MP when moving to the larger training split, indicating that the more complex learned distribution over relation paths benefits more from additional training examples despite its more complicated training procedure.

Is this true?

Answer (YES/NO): NO